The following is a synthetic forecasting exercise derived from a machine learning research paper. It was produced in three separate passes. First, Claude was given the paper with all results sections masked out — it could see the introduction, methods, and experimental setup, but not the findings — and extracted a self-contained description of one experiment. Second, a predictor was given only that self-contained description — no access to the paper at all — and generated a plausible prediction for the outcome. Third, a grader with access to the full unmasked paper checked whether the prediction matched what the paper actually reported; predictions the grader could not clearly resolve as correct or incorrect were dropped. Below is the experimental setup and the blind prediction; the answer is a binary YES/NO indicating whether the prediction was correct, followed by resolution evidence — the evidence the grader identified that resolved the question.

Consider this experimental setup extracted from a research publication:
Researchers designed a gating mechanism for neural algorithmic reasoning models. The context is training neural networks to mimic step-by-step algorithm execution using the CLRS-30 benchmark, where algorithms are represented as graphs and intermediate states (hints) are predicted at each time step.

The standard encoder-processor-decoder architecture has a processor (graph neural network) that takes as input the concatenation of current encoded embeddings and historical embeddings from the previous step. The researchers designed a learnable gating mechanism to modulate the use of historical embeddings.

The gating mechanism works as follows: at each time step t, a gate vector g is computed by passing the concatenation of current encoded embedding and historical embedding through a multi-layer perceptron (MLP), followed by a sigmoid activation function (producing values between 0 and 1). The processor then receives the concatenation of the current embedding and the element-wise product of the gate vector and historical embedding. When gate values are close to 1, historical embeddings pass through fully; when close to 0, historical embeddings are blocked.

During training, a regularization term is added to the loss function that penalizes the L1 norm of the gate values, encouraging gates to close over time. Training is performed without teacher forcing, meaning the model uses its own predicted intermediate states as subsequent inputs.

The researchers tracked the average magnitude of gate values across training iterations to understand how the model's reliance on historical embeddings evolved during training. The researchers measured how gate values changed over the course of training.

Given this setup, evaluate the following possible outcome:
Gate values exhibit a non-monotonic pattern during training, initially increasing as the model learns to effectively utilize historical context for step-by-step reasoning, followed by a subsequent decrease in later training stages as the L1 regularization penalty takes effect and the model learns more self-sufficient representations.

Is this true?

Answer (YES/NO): NO